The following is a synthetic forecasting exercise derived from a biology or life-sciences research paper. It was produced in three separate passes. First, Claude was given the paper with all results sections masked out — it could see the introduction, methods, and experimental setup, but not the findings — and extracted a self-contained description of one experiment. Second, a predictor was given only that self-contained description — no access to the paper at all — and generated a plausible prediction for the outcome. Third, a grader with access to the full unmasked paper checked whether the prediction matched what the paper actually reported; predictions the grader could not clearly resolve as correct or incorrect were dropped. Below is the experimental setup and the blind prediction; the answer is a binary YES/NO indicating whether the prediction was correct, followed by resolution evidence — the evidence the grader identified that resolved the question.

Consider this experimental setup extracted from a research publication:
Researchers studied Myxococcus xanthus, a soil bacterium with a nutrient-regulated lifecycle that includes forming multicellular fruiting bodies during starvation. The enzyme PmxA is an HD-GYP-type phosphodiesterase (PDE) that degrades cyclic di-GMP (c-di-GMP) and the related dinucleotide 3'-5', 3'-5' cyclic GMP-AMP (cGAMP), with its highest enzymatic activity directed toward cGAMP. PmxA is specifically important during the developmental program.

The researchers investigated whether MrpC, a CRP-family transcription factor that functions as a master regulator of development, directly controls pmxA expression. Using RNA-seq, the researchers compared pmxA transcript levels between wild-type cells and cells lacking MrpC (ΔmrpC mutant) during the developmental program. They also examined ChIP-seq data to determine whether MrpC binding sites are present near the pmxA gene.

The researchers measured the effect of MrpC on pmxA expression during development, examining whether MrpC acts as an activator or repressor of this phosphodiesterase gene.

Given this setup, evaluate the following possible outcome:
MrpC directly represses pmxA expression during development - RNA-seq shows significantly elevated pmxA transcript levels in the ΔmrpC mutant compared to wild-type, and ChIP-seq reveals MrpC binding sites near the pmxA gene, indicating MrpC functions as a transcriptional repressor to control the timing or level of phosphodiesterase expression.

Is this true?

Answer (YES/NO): NO